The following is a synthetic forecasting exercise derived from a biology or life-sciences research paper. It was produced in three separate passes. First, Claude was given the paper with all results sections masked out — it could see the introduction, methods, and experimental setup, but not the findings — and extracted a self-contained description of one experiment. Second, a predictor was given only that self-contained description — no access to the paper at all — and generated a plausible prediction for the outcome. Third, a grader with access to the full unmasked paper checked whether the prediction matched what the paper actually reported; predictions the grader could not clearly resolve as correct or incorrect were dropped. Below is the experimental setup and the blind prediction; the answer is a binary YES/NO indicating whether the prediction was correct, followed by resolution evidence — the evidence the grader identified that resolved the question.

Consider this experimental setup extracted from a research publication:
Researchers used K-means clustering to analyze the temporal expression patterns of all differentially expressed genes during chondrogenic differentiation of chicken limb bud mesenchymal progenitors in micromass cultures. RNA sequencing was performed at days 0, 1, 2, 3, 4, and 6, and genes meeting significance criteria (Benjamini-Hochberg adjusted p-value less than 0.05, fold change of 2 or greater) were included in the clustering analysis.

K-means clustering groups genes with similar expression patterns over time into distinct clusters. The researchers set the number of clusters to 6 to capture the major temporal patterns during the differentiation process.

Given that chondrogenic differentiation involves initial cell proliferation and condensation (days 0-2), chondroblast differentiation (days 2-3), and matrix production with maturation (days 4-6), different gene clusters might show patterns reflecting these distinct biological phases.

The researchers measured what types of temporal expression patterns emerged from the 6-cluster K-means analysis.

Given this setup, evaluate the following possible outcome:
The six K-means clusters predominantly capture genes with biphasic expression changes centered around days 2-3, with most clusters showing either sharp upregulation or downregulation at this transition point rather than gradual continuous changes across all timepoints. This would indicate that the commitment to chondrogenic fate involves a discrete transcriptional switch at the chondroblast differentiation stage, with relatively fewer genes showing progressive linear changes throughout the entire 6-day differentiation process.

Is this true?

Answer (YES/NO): NO